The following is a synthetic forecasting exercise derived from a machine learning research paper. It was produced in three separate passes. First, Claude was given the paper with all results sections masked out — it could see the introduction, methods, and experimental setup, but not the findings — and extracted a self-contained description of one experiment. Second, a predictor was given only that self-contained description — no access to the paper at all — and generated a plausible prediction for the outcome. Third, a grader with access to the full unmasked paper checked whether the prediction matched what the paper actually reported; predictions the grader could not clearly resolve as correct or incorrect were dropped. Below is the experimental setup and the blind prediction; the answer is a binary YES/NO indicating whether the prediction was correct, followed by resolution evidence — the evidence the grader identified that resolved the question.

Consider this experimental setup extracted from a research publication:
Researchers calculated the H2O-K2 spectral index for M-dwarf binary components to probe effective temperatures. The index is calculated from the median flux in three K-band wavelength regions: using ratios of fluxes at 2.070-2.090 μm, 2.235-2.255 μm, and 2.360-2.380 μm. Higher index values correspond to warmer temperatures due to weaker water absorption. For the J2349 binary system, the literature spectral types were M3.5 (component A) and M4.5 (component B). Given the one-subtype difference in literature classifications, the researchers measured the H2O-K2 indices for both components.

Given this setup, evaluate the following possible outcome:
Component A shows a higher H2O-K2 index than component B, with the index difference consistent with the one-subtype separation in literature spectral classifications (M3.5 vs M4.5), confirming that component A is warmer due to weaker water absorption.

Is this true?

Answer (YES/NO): YES